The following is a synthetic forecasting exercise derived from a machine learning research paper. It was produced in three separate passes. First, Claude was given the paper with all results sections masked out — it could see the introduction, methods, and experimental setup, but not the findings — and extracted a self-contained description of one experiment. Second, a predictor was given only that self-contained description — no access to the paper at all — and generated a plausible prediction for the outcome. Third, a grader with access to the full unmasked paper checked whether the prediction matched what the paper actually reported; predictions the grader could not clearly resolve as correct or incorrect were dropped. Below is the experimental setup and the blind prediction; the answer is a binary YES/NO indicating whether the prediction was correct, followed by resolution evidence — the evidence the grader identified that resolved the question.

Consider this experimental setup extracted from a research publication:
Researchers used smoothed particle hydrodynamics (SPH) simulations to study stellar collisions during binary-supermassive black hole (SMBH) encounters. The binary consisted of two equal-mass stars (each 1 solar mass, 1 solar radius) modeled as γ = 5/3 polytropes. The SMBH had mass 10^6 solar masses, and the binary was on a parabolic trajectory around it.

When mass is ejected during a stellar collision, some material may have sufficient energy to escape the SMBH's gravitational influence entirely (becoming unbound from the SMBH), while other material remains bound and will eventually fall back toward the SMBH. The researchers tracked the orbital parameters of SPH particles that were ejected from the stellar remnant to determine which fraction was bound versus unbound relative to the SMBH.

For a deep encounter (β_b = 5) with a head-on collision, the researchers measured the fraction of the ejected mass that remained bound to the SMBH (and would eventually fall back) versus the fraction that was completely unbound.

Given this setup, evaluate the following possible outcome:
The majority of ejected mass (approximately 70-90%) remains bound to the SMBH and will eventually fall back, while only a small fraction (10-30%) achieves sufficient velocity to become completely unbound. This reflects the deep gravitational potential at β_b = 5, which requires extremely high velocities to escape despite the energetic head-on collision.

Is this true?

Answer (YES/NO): NO